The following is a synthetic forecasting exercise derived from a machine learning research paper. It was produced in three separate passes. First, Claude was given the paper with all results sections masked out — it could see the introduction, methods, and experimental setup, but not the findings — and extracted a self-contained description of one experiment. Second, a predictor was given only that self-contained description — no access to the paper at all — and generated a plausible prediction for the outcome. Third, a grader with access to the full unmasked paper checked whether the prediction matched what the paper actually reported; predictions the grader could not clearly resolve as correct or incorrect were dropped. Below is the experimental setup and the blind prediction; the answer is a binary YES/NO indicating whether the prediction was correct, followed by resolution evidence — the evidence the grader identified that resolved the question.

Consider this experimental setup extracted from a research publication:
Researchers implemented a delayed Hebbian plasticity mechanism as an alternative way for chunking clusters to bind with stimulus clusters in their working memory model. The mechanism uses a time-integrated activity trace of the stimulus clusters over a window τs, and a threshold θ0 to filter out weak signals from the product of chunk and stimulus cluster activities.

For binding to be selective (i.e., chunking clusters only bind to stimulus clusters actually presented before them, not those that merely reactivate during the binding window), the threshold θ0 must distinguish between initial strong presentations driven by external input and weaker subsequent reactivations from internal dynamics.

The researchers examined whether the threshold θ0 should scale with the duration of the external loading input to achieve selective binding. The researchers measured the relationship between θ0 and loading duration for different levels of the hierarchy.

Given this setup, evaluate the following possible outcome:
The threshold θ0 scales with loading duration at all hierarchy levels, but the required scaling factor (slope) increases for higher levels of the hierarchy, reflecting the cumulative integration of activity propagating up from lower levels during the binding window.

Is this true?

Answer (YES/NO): NO